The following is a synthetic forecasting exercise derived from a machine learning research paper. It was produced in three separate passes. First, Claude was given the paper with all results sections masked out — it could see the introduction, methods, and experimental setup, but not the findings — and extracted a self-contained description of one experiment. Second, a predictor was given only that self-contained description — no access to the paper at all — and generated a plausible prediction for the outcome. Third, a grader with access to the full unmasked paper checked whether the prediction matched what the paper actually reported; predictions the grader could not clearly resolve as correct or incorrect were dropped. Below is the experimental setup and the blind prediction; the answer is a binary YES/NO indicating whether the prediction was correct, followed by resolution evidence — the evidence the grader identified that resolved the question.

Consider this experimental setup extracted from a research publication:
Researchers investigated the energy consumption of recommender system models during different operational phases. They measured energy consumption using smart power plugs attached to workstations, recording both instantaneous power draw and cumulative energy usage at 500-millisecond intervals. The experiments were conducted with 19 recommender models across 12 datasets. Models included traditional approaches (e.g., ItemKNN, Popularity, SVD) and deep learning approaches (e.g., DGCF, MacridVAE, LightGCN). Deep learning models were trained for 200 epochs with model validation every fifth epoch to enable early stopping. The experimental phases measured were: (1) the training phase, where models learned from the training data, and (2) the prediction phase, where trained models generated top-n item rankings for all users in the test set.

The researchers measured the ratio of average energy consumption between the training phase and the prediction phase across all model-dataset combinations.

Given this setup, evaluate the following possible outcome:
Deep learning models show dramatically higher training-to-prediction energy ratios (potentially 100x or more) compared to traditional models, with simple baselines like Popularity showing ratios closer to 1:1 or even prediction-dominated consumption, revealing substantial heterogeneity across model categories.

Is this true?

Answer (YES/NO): NO